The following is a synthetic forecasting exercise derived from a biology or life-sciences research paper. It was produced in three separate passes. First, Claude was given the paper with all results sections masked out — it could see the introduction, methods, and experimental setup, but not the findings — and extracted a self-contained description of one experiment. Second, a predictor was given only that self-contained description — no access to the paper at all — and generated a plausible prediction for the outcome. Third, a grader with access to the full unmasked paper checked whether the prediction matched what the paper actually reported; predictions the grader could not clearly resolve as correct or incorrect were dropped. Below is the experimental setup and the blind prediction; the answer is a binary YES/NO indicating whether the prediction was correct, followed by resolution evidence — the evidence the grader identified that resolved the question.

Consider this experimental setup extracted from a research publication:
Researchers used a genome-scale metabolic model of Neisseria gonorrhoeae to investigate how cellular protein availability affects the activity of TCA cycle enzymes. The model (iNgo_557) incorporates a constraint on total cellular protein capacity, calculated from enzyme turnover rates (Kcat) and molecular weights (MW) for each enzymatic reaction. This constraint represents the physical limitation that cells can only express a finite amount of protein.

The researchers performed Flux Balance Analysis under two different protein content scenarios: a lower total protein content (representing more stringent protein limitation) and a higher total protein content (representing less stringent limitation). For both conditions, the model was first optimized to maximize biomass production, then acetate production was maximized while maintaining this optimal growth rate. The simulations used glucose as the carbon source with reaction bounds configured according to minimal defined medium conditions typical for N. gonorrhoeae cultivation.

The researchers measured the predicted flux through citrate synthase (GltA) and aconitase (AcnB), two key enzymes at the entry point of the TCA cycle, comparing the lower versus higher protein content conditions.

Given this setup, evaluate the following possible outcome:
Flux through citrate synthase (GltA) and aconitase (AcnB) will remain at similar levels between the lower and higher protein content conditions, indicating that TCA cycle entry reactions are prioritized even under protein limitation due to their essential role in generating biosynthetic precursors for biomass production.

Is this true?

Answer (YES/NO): NO